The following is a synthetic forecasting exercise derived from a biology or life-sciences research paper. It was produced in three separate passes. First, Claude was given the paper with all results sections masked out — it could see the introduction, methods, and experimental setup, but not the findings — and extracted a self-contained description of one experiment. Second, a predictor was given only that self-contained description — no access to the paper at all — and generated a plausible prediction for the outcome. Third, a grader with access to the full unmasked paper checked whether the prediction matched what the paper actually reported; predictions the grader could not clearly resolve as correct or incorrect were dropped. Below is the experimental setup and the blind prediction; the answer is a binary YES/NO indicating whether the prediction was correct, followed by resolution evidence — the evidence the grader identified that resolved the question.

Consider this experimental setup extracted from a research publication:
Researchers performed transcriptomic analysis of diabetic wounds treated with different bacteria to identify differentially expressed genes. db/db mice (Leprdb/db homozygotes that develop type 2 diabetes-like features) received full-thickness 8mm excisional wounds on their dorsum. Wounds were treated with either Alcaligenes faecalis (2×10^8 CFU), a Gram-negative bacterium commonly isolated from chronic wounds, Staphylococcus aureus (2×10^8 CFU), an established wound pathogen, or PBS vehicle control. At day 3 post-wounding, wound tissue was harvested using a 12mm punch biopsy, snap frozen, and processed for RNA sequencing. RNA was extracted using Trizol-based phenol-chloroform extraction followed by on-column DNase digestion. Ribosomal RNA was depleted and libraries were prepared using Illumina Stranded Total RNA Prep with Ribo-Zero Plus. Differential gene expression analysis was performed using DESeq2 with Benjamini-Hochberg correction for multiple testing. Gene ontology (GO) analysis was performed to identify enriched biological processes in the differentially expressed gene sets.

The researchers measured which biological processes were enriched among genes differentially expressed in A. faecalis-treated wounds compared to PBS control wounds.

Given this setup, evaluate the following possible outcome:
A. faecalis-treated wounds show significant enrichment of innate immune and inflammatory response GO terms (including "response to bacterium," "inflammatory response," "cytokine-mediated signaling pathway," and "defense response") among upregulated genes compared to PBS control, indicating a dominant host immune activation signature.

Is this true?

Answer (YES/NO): NO